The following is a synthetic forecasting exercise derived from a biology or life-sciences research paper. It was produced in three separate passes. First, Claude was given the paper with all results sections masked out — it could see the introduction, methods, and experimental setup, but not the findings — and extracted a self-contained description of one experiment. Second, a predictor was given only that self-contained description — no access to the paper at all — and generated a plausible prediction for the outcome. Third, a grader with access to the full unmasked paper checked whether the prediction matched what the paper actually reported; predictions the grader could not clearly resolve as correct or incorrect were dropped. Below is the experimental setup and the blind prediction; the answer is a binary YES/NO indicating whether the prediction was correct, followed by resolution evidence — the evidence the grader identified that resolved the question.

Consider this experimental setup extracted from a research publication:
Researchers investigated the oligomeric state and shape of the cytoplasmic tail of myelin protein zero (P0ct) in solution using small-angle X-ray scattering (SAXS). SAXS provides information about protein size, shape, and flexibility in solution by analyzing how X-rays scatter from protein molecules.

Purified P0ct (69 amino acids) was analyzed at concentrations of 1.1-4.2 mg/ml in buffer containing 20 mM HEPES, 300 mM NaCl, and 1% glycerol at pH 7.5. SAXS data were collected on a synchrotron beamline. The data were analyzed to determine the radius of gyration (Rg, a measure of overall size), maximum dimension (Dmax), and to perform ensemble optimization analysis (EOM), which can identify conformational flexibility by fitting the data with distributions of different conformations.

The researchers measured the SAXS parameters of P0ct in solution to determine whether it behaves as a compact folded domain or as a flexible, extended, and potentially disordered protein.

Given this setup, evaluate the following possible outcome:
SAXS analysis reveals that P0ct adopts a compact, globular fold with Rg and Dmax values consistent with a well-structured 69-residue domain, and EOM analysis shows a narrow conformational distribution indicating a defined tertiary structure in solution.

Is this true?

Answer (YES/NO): NO